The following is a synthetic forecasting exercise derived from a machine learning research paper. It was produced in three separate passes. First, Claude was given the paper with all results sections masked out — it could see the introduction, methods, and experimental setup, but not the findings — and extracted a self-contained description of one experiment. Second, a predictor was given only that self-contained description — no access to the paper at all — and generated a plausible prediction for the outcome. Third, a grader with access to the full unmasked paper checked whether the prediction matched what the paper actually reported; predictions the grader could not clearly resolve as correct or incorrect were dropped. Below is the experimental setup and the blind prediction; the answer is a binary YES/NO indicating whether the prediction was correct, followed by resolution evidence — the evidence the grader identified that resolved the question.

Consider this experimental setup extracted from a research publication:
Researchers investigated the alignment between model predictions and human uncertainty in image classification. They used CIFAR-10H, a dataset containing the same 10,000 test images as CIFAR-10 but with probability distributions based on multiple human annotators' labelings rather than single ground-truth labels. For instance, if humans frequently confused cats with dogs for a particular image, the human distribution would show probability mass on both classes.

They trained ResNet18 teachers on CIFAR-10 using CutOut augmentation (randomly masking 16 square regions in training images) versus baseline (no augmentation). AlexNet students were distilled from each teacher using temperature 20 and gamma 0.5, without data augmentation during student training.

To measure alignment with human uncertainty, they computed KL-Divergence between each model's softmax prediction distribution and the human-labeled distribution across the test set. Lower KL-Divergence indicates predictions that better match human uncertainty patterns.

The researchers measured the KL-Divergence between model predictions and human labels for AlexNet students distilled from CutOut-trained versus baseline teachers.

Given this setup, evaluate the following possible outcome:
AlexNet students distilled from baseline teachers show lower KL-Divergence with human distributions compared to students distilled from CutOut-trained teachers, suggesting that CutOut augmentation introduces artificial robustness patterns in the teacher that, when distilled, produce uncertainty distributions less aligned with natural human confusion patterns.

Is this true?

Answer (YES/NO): YES